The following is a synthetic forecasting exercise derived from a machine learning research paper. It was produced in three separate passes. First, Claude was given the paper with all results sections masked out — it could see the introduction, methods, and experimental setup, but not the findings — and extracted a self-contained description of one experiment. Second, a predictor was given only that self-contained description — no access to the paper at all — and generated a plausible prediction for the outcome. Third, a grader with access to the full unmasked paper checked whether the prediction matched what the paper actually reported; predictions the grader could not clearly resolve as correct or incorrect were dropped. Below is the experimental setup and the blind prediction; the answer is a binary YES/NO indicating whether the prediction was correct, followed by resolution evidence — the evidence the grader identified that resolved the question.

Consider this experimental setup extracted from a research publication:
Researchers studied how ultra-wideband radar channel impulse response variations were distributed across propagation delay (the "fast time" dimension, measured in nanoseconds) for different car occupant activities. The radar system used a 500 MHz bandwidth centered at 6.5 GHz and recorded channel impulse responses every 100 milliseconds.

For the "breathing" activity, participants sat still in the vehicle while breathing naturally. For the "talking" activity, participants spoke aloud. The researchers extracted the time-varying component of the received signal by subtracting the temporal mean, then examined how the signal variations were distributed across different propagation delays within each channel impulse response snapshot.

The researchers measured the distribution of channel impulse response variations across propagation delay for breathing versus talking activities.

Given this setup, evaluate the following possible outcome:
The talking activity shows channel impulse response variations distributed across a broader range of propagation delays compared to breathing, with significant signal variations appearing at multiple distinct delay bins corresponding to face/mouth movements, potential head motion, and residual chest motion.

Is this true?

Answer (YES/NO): NO